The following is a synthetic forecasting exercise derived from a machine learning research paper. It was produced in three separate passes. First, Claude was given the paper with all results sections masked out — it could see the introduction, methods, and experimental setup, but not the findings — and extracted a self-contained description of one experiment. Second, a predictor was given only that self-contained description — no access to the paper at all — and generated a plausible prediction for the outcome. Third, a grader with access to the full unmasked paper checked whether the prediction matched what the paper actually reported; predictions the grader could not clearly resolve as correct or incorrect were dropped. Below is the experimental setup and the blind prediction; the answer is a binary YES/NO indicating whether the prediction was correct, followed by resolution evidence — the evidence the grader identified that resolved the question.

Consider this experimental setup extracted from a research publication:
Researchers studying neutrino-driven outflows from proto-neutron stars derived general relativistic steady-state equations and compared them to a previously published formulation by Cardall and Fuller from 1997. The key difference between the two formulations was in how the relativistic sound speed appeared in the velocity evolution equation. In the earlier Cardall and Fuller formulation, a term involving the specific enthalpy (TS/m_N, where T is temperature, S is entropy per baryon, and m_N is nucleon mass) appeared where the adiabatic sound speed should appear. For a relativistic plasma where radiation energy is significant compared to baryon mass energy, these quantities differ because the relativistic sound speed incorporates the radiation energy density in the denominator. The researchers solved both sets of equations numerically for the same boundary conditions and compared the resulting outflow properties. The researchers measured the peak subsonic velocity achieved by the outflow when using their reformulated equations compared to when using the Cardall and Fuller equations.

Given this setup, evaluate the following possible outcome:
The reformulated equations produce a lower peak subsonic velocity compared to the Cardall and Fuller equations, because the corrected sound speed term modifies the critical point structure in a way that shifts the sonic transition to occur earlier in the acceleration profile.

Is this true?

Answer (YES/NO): NO